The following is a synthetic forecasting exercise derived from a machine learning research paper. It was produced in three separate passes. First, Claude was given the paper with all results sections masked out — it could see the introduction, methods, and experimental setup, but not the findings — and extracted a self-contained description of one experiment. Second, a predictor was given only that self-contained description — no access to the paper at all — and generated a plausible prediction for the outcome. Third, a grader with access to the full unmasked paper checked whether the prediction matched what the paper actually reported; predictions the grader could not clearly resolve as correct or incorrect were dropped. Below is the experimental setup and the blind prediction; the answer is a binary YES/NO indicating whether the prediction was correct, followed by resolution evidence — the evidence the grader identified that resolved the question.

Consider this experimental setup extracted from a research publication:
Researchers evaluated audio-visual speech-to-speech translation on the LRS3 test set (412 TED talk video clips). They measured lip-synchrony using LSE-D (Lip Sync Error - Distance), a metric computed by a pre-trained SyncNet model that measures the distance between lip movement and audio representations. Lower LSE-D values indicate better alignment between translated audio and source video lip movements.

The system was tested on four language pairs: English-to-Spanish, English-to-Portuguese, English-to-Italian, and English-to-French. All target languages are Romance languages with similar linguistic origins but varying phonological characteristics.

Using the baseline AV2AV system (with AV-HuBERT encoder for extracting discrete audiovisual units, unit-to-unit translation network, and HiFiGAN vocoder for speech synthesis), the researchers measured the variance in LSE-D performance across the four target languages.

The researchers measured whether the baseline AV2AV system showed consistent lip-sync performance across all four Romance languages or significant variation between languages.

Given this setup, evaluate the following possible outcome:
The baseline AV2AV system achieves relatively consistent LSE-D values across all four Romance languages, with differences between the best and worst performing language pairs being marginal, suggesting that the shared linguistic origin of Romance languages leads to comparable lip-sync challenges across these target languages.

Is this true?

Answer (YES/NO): YES